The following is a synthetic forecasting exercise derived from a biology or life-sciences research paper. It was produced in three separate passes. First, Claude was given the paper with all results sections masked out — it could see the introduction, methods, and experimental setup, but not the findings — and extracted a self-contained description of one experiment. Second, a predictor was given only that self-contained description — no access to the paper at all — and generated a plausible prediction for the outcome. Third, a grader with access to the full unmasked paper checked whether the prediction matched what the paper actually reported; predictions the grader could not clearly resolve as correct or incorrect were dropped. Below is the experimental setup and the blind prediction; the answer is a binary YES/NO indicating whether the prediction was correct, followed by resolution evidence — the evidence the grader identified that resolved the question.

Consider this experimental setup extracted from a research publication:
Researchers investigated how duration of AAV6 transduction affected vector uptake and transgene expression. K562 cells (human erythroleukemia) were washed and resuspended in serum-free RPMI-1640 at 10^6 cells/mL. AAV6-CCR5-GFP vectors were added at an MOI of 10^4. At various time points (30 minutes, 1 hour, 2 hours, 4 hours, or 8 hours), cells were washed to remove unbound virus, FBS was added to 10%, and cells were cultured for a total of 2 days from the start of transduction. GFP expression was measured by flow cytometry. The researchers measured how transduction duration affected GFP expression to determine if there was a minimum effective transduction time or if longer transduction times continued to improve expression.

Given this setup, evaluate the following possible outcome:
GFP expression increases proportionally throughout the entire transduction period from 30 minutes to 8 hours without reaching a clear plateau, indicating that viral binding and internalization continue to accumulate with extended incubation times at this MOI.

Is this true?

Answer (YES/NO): NO